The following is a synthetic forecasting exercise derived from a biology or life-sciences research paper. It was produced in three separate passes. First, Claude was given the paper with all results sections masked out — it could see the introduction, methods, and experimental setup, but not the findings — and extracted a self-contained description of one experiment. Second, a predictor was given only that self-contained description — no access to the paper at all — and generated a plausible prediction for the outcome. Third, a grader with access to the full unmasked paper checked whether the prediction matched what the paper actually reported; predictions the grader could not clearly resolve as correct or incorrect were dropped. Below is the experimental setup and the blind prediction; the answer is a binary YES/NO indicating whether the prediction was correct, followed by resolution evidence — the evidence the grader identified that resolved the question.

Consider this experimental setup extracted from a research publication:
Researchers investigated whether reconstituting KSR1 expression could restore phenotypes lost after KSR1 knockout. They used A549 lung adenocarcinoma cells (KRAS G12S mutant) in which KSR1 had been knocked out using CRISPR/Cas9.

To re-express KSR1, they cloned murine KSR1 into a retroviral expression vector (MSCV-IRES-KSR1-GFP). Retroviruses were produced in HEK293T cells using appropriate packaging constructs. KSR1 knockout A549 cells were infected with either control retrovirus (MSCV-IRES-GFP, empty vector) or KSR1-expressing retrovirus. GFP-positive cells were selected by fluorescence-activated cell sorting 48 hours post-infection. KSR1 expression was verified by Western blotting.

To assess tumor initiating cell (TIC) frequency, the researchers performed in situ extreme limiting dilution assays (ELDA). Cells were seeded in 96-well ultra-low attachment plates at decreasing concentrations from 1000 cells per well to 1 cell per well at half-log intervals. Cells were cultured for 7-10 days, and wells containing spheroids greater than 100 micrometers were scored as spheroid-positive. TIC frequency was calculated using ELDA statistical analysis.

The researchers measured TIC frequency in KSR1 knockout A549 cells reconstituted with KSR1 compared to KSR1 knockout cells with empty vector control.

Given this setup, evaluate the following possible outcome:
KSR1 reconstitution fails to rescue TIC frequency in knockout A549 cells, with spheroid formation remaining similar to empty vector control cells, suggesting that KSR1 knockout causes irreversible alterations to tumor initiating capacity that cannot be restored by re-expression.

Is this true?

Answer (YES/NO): NO